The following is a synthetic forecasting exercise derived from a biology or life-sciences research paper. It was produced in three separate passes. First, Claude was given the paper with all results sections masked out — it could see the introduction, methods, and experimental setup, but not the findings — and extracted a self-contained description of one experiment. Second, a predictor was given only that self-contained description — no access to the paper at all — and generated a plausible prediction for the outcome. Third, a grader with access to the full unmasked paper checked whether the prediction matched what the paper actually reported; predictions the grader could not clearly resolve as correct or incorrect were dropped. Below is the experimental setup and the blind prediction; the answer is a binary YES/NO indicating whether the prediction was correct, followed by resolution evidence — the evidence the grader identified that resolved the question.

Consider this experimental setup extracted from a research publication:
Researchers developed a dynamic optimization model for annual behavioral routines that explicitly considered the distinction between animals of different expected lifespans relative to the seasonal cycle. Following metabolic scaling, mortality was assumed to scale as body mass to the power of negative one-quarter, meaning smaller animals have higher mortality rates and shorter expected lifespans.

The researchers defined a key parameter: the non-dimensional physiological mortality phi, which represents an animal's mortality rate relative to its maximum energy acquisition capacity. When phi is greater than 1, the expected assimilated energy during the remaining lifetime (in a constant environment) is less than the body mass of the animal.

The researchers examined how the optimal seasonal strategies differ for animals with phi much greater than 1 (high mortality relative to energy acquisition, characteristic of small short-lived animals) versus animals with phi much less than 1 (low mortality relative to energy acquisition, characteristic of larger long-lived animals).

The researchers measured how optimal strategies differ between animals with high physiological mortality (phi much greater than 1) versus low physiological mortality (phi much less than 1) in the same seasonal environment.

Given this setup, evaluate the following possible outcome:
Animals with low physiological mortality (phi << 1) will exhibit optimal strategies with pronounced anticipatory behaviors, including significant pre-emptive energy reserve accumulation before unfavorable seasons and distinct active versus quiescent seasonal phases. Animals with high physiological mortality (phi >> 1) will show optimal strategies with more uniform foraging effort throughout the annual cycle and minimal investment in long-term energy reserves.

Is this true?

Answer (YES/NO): NO